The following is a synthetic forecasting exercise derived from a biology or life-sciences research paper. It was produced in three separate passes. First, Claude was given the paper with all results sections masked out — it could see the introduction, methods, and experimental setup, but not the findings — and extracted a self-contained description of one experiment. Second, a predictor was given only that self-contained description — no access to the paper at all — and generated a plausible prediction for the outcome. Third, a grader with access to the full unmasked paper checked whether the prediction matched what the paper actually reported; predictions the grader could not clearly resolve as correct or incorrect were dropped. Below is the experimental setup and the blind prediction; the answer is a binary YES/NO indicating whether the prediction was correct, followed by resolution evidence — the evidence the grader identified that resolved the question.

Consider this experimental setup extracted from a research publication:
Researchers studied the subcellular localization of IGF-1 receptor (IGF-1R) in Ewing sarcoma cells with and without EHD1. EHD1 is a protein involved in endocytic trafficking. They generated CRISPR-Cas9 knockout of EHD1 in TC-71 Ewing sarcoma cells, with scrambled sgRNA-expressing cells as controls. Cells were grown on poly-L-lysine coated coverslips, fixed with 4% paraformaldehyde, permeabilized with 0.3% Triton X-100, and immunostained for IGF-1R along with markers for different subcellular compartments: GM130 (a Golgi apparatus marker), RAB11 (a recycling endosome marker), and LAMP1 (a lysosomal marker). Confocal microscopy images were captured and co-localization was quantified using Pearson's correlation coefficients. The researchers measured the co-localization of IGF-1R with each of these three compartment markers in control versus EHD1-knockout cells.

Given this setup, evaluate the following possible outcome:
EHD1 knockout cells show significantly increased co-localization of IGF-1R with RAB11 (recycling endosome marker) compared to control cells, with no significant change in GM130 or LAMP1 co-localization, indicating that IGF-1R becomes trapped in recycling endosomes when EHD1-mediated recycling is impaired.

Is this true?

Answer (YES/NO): NO